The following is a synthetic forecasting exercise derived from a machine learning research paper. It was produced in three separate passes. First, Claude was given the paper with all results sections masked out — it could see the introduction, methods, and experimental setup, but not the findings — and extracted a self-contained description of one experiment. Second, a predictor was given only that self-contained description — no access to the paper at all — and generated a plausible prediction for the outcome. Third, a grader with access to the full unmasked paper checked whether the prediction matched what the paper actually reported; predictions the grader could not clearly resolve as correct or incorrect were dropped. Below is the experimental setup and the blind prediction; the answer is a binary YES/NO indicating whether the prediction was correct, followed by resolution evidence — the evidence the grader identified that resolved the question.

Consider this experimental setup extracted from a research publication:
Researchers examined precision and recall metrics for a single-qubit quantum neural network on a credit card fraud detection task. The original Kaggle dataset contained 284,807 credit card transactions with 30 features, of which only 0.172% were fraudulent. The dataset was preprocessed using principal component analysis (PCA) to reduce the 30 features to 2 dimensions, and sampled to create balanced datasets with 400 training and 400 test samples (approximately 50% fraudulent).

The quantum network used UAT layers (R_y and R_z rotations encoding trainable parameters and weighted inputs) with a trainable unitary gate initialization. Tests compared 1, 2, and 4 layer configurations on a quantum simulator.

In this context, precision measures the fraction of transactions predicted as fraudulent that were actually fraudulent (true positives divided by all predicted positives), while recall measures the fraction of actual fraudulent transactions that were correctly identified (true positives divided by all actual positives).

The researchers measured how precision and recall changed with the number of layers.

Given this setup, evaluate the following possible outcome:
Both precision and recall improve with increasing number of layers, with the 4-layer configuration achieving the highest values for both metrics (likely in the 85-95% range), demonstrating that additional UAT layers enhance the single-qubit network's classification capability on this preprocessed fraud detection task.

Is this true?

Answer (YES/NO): NO